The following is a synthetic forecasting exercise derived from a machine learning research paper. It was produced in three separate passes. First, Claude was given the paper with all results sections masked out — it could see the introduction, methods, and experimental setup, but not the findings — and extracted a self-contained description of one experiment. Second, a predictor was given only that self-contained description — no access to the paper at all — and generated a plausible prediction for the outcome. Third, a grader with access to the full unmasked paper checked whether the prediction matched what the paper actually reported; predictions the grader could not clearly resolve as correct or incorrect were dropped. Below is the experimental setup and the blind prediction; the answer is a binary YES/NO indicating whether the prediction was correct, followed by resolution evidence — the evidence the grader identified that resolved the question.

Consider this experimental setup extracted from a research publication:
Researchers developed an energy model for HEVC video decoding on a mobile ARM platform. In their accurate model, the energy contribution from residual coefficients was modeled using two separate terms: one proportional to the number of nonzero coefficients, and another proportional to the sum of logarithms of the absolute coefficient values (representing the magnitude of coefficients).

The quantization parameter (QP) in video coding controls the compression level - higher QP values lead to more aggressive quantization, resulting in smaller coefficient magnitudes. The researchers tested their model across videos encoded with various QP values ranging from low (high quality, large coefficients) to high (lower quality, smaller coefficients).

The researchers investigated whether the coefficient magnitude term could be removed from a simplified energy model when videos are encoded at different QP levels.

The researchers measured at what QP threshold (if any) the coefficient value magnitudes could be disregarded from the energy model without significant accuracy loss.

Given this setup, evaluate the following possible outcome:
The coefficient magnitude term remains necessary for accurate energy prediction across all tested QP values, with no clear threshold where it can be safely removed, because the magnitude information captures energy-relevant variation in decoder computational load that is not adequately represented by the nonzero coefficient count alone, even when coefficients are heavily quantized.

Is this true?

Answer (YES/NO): NO